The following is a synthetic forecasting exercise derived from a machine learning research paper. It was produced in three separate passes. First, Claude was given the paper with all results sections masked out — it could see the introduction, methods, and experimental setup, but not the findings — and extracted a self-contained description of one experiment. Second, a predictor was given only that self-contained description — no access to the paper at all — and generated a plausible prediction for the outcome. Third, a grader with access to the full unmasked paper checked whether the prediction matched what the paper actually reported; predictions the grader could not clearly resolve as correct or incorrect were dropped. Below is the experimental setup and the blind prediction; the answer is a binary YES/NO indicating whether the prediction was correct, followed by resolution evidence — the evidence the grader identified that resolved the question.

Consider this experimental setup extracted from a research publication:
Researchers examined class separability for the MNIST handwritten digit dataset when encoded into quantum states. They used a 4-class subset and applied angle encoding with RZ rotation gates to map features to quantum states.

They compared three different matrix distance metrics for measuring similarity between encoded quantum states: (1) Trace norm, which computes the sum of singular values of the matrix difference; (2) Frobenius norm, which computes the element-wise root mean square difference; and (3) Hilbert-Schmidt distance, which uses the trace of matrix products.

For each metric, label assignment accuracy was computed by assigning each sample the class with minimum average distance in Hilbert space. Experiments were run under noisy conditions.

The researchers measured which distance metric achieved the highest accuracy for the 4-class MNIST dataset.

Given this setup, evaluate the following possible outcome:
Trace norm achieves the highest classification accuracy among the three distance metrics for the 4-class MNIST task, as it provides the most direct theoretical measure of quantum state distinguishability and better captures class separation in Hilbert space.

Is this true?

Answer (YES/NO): YES